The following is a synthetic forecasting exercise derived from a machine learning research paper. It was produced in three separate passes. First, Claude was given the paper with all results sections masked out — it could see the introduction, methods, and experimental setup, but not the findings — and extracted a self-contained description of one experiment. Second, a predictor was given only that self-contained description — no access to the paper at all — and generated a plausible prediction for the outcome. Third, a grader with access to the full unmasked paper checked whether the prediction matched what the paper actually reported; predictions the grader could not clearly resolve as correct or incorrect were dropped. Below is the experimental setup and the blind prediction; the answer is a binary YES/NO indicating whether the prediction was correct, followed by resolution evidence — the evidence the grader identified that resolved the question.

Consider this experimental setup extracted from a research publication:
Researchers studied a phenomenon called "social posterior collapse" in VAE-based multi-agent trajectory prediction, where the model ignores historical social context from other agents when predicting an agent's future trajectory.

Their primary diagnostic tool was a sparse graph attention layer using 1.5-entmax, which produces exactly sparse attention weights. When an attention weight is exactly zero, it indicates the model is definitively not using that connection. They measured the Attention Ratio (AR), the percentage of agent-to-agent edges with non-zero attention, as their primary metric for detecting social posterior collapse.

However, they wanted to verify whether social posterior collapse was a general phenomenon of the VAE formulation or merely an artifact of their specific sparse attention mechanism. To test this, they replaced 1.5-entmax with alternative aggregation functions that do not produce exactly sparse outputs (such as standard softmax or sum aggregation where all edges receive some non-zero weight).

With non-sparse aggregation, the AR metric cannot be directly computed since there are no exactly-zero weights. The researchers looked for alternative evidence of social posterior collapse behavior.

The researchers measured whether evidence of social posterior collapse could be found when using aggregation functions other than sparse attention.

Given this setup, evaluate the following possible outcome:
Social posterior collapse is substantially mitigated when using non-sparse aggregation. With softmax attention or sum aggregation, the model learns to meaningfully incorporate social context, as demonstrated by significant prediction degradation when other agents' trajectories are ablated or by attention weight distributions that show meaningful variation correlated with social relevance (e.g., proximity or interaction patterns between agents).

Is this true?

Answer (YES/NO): NO